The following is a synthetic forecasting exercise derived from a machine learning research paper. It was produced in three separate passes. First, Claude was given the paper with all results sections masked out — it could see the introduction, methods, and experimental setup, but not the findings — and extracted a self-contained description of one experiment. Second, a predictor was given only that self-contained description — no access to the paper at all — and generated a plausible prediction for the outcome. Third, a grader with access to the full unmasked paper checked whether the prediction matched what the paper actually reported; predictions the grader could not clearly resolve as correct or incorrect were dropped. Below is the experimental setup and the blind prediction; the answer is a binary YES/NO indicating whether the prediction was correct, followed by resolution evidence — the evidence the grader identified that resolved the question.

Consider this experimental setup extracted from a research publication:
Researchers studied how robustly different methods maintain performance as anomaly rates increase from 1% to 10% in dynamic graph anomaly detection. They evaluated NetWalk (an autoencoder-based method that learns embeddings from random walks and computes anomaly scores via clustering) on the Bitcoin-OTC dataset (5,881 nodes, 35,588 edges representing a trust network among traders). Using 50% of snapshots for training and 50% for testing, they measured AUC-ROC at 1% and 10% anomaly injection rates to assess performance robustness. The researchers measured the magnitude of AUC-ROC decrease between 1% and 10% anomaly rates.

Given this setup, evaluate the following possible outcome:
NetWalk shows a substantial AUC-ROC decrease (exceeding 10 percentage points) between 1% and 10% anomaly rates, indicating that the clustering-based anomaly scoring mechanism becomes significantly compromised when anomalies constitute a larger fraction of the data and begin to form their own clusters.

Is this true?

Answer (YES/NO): NO